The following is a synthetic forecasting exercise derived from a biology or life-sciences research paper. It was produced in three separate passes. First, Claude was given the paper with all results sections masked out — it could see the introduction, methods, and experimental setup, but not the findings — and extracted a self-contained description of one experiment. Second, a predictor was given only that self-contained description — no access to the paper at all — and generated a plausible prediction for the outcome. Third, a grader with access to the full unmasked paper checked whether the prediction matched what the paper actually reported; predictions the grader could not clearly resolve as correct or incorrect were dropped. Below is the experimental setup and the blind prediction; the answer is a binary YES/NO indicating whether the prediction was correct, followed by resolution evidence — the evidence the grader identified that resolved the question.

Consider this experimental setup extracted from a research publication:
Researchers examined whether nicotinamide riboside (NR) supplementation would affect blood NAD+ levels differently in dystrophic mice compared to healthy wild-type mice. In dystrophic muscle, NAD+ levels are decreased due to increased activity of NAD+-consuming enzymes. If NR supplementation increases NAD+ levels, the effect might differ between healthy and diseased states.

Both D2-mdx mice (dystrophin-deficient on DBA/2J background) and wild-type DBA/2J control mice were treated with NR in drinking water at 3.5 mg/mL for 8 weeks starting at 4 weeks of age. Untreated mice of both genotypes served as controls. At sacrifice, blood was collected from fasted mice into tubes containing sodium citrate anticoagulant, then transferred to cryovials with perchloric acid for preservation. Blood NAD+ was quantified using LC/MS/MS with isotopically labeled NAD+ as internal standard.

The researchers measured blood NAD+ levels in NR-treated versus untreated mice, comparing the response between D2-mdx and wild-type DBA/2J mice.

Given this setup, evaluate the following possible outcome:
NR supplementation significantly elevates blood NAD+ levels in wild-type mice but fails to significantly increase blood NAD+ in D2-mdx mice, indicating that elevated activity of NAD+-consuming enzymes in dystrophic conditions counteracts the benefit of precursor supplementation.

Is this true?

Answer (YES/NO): NO